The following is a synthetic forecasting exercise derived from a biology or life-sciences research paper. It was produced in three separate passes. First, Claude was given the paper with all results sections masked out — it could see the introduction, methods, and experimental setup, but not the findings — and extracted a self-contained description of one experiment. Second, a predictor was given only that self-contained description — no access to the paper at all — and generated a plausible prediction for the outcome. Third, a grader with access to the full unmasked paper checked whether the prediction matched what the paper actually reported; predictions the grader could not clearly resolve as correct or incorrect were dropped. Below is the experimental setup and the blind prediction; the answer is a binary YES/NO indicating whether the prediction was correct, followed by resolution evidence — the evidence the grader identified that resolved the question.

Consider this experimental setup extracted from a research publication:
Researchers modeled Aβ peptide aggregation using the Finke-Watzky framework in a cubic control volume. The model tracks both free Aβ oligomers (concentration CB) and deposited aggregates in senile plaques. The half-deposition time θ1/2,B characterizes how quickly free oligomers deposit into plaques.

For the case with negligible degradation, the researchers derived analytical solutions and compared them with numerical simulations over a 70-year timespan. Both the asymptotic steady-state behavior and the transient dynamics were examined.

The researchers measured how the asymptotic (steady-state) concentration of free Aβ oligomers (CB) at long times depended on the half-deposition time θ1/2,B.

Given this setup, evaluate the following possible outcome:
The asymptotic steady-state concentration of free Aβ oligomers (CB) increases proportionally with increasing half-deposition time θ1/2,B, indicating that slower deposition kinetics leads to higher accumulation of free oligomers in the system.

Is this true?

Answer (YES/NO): YES